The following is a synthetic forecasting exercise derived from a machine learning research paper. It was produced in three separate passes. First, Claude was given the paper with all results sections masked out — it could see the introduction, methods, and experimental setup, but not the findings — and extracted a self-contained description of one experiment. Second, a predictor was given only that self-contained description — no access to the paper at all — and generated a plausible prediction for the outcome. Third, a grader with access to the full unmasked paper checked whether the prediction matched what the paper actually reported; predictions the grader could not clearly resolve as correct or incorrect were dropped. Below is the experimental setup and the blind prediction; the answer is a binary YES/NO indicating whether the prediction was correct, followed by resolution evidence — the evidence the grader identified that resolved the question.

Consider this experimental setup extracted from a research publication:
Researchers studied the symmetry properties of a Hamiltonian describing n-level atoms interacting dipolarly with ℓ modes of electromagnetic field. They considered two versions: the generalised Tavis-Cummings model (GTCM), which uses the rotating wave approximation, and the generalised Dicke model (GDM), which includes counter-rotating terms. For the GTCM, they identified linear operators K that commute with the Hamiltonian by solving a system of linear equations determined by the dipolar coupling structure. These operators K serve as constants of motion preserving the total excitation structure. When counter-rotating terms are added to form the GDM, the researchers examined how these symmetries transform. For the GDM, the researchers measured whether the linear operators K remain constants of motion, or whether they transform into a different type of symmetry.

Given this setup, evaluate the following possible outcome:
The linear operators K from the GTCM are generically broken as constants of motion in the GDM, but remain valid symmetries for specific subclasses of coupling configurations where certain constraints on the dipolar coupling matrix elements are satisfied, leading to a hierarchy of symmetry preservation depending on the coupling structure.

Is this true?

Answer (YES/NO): NO